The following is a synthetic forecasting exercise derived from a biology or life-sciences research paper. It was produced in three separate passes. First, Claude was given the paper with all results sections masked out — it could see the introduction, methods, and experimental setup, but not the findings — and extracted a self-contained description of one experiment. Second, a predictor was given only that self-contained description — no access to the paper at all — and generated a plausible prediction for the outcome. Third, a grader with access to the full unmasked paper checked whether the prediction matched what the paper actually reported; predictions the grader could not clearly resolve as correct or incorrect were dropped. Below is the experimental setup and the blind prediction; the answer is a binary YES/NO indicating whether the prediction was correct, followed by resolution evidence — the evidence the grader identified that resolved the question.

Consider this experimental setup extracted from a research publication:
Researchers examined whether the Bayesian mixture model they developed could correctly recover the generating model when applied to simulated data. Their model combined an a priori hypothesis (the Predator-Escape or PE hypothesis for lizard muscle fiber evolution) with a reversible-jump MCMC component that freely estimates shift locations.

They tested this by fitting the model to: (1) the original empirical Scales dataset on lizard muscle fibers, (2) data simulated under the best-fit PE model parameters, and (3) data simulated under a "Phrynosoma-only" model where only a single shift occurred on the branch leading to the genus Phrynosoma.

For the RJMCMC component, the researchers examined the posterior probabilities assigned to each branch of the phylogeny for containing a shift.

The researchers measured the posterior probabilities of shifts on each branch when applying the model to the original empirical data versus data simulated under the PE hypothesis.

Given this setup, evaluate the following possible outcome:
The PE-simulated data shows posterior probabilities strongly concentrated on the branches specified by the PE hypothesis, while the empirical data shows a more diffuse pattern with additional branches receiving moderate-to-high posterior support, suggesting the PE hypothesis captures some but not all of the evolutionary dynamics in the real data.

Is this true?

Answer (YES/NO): NO